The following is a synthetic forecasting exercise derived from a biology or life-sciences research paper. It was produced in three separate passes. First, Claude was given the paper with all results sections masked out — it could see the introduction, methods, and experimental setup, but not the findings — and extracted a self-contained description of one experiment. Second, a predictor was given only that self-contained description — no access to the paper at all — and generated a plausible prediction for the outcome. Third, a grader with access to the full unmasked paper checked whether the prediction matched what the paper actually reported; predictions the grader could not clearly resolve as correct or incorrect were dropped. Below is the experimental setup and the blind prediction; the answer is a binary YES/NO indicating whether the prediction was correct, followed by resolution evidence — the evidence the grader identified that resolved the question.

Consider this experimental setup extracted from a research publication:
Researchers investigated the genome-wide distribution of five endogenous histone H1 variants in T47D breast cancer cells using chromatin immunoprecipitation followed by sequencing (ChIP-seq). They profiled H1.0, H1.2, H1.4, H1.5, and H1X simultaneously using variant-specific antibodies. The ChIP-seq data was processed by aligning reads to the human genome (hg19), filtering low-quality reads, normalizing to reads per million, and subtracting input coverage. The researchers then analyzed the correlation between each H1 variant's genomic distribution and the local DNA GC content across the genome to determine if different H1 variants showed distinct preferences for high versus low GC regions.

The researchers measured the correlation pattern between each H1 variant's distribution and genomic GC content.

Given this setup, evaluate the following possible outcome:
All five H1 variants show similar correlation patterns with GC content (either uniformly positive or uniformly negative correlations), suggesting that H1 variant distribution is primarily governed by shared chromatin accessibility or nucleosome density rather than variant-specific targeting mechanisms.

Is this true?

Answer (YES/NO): NO